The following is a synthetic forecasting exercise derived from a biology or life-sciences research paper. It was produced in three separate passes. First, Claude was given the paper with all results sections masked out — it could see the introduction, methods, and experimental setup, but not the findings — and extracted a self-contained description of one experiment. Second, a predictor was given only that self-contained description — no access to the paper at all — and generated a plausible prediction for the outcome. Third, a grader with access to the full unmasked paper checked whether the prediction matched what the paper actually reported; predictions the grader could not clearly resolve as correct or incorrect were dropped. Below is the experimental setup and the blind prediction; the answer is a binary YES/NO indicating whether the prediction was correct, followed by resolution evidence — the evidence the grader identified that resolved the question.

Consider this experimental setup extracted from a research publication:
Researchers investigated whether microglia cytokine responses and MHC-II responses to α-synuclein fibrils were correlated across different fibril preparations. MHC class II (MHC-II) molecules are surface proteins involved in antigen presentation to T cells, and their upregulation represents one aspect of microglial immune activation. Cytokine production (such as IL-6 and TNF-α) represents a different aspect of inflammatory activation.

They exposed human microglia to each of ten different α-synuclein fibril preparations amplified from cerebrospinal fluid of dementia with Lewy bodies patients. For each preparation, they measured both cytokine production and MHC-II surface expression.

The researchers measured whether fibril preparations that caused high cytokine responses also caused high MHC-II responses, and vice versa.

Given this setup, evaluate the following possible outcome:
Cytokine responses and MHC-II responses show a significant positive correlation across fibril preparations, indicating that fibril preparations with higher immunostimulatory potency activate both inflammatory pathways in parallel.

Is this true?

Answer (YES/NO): NO